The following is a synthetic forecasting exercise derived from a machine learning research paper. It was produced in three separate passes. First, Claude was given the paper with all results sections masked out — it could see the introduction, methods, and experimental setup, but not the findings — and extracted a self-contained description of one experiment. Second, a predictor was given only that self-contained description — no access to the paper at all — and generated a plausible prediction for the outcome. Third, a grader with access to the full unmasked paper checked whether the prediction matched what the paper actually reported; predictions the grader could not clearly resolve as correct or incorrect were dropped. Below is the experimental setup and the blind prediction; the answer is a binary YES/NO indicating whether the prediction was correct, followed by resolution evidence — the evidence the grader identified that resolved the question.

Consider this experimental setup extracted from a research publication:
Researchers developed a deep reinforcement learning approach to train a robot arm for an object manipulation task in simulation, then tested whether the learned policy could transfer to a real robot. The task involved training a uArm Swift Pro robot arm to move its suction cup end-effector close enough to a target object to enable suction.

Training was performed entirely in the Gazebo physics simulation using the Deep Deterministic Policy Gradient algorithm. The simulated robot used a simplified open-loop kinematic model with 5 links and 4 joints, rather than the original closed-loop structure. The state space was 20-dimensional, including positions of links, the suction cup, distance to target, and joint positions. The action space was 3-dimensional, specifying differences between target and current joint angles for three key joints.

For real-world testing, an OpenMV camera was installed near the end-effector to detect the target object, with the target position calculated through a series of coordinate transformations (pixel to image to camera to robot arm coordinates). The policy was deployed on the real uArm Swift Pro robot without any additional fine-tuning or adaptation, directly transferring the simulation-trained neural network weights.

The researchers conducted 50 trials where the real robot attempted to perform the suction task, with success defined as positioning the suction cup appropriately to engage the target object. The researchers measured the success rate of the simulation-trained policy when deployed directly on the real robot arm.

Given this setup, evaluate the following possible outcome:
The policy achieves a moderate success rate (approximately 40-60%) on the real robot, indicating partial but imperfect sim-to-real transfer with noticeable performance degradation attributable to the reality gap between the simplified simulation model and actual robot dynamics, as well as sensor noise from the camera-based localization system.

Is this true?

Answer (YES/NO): NO